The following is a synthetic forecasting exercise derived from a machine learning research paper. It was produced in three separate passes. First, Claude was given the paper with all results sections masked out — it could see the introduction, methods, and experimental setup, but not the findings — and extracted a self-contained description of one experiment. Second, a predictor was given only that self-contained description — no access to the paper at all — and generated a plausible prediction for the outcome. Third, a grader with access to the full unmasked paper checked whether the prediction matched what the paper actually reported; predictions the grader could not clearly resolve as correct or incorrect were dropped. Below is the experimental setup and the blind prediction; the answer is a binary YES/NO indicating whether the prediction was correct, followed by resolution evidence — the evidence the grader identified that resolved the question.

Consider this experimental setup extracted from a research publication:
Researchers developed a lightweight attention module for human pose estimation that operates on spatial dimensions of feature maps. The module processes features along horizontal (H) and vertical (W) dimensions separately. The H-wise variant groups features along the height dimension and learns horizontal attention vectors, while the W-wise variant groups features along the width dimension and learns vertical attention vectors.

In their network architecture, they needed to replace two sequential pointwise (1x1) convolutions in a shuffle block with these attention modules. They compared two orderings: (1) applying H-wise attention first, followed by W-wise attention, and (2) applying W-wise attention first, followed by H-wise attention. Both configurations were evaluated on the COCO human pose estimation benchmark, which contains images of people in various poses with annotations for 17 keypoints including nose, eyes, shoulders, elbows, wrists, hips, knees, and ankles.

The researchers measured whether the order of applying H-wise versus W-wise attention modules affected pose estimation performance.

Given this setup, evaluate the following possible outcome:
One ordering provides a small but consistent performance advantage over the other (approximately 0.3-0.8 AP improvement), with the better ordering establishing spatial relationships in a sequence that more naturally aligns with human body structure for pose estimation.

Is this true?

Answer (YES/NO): NO